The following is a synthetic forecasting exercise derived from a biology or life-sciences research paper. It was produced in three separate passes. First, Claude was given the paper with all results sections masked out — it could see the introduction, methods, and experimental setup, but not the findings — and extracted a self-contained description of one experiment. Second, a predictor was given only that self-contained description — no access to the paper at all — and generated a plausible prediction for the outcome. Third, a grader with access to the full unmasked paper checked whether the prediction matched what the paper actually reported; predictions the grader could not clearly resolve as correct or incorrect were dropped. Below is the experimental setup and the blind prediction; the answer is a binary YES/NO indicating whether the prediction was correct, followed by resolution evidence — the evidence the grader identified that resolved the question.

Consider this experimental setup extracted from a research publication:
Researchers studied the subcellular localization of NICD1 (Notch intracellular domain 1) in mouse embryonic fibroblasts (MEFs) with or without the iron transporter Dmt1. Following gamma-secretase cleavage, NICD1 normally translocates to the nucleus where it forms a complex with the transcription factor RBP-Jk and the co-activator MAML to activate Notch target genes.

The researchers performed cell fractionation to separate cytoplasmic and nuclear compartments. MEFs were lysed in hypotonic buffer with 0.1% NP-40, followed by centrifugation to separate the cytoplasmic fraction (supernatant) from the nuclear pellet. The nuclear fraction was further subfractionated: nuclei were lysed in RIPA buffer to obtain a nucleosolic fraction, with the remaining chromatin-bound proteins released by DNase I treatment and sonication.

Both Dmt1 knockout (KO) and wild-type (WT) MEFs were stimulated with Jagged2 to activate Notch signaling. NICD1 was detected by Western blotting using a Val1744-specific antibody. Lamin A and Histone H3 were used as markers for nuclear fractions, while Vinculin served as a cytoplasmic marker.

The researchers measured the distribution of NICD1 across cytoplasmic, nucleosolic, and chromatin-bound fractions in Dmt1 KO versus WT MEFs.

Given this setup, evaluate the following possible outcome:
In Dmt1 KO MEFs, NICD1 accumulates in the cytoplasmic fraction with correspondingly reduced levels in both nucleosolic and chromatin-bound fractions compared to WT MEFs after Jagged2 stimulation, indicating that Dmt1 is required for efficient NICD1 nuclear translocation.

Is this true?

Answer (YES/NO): NO